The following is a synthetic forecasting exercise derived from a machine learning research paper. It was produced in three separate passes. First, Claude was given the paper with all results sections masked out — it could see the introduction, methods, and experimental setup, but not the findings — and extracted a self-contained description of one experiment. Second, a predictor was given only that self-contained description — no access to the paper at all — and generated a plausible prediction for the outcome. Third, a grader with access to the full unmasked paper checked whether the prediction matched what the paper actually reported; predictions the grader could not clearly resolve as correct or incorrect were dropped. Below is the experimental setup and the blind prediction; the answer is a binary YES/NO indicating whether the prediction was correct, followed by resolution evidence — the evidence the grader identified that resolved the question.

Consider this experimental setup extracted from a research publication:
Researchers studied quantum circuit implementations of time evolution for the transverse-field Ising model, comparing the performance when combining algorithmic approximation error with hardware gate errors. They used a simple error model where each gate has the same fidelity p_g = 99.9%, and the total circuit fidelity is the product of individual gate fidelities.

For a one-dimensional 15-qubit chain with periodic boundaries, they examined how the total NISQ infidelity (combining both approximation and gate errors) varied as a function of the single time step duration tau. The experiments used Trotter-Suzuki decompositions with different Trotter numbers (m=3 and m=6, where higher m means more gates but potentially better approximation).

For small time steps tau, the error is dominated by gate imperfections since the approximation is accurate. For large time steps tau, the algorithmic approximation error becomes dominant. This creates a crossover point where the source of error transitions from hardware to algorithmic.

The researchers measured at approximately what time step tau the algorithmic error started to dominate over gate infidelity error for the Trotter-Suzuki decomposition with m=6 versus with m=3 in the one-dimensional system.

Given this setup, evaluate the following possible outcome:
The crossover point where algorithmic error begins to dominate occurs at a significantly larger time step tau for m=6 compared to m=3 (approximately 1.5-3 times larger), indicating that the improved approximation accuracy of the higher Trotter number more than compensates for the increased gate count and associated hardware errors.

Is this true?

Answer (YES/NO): NO